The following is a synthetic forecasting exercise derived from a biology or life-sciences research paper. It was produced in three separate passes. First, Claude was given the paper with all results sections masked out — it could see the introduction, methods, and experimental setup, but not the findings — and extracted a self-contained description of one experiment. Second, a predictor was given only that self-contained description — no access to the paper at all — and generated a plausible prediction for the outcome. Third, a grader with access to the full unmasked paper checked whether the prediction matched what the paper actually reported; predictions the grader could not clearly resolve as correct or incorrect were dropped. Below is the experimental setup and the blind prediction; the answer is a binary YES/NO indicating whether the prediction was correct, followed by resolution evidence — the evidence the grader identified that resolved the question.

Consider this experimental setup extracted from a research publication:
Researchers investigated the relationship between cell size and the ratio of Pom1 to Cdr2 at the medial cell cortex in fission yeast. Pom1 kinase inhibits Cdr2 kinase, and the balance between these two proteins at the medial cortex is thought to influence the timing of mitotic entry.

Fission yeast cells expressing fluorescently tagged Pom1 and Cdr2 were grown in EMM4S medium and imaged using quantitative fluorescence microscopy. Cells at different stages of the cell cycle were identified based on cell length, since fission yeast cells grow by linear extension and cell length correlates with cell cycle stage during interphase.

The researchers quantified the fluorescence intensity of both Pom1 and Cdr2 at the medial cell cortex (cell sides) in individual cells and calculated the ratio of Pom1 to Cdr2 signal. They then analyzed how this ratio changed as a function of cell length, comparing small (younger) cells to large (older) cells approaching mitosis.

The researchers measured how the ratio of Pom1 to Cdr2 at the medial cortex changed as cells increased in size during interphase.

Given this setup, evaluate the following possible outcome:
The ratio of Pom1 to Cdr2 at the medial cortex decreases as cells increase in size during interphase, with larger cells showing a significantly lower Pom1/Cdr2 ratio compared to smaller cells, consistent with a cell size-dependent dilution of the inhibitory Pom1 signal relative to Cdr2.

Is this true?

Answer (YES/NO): YES